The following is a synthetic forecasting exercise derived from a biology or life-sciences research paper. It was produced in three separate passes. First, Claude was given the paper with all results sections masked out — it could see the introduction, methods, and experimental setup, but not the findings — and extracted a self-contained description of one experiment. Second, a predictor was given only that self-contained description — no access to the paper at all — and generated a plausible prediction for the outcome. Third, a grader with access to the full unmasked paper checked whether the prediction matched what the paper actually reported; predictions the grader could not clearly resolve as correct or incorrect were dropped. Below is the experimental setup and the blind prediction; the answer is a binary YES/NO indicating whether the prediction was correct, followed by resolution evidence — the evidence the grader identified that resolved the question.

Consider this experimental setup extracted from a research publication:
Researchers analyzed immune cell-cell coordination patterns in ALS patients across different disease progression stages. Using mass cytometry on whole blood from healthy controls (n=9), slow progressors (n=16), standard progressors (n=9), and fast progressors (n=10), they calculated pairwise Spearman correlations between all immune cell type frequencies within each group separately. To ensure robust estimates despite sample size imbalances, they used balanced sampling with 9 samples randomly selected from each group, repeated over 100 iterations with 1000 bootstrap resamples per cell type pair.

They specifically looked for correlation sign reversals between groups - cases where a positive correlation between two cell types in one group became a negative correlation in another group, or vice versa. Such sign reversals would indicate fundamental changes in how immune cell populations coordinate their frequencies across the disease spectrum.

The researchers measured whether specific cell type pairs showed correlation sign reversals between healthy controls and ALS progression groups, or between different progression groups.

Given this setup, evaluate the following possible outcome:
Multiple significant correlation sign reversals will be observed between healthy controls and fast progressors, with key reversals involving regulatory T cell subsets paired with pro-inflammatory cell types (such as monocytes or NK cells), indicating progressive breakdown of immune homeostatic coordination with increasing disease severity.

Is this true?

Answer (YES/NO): NO